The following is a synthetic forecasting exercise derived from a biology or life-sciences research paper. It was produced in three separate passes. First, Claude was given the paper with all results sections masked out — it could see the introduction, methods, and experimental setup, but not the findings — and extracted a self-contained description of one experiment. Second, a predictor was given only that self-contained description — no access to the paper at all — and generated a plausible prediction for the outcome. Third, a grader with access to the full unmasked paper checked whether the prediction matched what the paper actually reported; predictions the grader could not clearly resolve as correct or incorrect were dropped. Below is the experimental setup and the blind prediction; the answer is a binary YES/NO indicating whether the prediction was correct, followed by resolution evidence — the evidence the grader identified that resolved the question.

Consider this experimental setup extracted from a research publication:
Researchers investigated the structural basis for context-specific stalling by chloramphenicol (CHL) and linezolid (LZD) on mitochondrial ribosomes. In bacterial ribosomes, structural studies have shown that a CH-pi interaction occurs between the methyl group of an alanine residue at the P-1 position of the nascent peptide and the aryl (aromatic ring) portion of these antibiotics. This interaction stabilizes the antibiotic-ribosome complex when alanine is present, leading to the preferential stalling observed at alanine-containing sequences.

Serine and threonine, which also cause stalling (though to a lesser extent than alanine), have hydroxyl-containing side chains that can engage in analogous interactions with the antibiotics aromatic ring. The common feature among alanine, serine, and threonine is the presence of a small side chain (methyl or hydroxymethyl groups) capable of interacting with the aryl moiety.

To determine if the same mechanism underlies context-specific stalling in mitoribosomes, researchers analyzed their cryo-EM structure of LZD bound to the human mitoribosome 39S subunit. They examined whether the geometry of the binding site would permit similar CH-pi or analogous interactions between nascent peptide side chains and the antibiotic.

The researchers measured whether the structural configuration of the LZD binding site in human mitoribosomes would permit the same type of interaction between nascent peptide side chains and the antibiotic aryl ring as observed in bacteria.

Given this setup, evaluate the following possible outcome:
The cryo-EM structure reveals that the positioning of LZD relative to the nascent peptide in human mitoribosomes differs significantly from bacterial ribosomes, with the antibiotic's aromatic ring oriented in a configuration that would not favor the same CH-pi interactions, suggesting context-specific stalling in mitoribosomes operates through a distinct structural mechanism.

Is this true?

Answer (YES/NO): NO